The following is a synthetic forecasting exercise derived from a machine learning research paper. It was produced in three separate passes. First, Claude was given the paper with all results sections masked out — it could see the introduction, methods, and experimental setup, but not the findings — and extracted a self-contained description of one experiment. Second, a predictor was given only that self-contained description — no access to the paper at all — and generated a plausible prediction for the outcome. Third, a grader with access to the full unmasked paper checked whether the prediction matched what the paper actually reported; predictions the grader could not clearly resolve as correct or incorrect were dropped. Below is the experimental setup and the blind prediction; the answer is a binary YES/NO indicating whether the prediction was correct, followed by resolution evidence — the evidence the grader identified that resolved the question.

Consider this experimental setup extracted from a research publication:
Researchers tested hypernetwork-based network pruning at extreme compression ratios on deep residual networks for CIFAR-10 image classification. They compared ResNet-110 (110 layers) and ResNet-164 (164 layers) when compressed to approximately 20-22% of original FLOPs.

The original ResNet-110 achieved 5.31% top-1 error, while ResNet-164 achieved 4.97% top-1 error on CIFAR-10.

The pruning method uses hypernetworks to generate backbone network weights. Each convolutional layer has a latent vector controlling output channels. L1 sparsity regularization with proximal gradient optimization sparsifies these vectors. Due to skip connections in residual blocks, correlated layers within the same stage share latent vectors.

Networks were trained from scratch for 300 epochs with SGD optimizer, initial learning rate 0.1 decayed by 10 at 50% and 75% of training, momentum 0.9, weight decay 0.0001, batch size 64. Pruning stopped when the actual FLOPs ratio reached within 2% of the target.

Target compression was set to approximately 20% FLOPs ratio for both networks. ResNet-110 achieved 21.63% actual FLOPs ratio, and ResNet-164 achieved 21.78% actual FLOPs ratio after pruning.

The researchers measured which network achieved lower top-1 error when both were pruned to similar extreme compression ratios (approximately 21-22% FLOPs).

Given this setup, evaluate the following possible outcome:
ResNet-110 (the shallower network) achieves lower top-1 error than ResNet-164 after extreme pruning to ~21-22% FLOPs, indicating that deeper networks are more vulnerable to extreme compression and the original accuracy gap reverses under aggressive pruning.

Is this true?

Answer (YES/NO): NO